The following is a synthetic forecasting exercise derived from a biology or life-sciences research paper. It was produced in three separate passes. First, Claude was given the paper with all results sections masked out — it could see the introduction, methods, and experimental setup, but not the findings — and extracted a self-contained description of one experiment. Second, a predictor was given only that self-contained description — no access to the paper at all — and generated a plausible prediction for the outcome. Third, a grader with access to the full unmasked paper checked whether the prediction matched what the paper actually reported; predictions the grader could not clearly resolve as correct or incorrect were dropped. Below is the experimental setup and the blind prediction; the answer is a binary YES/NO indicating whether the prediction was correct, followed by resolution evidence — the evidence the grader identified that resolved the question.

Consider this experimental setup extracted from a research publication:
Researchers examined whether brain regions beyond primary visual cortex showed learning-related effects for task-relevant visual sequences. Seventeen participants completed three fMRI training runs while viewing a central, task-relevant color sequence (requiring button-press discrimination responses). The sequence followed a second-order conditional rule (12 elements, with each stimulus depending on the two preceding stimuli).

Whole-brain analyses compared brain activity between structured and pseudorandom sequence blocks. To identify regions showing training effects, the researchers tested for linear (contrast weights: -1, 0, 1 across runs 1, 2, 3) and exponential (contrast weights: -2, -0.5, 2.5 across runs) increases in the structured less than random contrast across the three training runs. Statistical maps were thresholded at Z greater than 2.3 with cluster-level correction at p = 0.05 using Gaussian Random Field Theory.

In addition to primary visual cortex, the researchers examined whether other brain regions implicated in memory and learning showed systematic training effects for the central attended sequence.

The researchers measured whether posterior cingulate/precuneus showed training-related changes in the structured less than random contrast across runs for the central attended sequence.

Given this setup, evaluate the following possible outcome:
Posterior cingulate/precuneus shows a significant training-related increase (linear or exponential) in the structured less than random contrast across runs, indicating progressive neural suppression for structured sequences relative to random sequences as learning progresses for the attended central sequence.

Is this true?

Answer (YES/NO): YES